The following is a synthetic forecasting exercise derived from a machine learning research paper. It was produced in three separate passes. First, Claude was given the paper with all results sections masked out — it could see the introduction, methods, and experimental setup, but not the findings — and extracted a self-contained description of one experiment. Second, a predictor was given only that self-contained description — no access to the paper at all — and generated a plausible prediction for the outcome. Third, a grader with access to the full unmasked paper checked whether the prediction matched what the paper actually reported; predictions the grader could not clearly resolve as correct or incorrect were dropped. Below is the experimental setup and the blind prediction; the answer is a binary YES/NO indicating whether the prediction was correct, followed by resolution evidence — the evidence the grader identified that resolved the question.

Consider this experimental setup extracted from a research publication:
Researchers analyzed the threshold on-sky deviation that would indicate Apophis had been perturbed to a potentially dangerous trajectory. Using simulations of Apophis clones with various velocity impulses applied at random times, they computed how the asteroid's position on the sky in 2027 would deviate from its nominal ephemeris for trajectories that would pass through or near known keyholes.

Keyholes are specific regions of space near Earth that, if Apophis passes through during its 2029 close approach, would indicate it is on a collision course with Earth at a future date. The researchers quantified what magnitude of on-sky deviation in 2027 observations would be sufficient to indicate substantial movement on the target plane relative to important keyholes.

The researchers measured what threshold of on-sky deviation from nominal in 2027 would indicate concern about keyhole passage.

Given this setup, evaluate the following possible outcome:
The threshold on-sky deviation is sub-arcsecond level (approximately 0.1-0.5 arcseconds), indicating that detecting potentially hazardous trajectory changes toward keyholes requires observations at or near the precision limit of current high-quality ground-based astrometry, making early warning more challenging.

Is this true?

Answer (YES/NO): YES